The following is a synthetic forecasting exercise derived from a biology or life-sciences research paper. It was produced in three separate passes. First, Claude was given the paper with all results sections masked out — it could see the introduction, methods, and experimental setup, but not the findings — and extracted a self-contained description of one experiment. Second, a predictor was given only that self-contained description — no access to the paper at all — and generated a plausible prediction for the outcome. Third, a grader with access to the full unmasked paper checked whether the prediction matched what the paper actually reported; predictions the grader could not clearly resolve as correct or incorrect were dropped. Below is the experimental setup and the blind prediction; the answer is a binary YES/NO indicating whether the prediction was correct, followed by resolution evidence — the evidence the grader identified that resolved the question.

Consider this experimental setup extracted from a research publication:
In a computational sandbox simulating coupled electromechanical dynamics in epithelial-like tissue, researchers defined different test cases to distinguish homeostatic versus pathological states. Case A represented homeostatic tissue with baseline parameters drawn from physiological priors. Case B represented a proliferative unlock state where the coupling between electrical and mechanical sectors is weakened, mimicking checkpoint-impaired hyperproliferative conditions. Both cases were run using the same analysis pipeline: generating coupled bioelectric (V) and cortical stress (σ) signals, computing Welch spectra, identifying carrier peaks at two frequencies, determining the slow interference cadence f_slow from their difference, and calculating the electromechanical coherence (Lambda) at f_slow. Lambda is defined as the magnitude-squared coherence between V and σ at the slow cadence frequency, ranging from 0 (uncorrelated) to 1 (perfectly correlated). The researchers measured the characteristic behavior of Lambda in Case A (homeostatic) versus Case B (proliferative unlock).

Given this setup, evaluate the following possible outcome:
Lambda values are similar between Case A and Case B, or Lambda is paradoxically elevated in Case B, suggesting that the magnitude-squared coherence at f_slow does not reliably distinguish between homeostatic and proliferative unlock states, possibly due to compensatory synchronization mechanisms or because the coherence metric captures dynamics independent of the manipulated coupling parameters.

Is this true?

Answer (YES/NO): NO